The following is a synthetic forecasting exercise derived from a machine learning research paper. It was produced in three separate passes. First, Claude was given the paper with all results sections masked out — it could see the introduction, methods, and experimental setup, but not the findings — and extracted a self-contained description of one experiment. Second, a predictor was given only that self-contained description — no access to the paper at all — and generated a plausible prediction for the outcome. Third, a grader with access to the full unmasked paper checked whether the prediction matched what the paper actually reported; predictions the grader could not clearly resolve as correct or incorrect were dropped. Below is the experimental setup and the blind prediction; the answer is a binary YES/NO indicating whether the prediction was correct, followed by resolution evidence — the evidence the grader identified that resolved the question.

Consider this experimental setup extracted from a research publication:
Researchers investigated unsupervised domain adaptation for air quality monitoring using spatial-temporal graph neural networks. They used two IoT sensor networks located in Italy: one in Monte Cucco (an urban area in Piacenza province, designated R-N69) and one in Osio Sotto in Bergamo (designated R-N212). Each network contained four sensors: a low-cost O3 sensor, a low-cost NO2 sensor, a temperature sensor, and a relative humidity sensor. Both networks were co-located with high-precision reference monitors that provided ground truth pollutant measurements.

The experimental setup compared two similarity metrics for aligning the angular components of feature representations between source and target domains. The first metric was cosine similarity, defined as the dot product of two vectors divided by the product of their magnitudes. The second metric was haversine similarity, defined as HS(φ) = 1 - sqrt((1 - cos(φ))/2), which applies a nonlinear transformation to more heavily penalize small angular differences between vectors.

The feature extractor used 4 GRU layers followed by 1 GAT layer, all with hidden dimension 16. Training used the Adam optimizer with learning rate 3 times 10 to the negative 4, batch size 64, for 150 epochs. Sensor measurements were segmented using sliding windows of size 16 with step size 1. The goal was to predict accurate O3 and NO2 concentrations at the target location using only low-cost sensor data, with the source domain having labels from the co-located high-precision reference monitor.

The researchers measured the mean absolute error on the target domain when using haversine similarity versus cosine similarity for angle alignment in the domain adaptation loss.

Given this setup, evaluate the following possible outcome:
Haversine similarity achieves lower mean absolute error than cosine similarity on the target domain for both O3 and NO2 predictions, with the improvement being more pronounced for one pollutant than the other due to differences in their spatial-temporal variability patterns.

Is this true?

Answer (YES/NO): NO